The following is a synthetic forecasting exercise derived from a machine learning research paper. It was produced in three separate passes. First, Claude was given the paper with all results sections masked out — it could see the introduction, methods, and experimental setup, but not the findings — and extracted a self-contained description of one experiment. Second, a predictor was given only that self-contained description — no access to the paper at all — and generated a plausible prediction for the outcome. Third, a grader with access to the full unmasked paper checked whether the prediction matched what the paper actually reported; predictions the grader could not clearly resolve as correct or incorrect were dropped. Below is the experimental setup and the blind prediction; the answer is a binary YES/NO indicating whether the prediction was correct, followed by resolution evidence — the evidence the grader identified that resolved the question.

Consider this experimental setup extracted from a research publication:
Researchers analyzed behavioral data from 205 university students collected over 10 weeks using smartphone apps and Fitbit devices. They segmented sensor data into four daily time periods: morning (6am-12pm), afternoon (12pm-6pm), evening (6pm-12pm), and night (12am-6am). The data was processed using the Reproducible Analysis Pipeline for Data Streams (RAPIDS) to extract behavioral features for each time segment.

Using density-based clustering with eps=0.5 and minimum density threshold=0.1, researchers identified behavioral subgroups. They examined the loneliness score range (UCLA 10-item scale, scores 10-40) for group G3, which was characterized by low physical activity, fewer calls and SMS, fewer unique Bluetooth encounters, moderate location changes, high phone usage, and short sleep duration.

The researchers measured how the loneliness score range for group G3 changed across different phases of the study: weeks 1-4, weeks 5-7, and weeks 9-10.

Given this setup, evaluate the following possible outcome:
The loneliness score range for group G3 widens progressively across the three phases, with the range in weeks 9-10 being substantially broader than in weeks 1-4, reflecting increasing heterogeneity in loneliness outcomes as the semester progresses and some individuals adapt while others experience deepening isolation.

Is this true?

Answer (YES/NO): NO